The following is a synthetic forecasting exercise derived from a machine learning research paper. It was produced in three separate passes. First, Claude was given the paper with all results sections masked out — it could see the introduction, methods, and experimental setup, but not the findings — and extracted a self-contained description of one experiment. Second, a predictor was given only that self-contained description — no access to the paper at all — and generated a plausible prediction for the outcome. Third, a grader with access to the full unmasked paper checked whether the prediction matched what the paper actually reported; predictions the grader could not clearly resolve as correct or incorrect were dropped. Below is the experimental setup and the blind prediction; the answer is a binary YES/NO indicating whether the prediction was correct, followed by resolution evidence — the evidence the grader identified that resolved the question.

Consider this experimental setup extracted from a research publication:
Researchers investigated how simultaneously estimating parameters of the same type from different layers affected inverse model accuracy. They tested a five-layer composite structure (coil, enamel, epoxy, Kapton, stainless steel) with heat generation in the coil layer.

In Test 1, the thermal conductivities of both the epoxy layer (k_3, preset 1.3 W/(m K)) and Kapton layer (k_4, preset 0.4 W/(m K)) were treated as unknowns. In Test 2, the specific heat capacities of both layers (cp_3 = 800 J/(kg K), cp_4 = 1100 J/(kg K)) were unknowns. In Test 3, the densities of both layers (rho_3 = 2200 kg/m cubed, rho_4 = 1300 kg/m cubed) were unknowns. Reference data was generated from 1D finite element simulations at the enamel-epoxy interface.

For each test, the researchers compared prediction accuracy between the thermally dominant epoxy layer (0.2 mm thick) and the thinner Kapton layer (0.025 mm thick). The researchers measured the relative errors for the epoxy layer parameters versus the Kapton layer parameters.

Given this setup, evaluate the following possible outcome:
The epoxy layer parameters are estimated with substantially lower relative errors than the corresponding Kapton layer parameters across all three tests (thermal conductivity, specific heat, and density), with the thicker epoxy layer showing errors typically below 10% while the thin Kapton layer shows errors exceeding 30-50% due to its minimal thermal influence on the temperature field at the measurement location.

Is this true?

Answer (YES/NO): NO